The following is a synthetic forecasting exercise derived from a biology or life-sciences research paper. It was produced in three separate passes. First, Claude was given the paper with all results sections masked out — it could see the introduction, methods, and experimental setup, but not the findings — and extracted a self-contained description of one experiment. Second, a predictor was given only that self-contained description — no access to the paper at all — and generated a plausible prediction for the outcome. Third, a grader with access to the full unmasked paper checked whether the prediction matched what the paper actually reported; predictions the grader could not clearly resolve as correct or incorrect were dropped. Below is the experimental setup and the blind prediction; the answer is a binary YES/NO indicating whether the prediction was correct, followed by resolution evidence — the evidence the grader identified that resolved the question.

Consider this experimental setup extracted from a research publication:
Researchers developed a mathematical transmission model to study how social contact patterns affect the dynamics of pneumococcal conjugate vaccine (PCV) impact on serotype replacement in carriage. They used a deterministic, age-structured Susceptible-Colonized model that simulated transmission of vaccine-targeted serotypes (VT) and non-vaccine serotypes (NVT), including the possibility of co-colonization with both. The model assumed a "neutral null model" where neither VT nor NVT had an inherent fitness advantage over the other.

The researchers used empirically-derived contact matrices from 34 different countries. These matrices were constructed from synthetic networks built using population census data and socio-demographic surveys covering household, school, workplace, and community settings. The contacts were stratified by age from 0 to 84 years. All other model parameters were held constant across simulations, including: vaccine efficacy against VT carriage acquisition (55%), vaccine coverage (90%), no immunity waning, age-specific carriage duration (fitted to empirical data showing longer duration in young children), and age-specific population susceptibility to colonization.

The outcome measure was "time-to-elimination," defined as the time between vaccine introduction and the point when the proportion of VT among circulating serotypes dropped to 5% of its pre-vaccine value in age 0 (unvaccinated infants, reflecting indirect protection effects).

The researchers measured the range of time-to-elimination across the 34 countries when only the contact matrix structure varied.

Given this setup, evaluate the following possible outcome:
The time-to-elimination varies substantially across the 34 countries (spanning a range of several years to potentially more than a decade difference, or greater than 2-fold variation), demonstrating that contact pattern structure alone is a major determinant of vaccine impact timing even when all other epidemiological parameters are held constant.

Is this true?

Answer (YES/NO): NO